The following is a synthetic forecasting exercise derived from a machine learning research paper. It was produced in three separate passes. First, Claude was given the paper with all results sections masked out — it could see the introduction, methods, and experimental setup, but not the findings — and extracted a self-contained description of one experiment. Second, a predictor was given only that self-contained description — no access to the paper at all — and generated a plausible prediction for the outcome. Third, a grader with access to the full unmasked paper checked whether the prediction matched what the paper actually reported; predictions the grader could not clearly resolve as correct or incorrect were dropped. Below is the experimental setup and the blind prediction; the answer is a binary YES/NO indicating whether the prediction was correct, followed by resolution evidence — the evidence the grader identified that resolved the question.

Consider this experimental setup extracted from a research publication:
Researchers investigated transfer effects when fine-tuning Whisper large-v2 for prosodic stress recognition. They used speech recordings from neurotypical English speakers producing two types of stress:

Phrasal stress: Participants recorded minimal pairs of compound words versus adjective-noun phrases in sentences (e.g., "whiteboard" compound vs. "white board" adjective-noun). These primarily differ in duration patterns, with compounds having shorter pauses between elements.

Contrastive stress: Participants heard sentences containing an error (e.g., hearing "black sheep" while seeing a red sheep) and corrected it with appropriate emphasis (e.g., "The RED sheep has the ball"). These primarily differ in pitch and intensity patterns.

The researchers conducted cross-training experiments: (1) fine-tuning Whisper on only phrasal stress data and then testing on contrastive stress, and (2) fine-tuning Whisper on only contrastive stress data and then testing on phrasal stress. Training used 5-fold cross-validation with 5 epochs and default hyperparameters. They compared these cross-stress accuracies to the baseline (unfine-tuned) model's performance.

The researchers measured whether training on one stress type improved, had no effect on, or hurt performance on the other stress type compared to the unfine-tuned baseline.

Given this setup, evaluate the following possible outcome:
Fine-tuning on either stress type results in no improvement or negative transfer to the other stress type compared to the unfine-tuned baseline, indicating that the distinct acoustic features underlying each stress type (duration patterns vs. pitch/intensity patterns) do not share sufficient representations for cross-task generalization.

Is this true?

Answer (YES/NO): YES